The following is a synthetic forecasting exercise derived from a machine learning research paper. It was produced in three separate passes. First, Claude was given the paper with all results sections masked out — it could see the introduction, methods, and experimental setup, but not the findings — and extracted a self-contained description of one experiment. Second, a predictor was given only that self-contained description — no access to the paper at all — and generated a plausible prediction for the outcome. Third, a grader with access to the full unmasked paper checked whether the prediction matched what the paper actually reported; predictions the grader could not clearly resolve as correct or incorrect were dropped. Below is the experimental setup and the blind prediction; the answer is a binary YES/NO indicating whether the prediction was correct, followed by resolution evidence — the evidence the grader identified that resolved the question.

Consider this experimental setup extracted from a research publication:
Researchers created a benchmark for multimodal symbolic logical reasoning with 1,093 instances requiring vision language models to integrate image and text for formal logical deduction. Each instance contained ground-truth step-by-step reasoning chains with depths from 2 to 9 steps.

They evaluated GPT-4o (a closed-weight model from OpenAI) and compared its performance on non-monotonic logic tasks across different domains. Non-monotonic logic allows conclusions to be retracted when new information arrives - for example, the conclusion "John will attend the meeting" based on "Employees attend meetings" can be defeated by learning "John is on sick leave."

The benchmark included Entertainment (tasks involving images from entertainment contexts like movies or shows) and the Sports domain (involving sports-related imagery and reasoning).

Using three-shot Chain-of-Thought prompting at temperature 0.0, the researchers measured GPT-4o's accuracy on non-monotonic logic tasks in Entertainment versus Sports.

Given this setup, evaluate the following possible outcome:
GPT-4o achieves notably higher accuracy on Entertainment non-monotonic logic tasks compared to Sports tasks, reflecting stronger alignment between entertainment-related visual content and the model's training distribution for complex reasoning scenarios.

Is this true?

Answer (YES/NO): YES